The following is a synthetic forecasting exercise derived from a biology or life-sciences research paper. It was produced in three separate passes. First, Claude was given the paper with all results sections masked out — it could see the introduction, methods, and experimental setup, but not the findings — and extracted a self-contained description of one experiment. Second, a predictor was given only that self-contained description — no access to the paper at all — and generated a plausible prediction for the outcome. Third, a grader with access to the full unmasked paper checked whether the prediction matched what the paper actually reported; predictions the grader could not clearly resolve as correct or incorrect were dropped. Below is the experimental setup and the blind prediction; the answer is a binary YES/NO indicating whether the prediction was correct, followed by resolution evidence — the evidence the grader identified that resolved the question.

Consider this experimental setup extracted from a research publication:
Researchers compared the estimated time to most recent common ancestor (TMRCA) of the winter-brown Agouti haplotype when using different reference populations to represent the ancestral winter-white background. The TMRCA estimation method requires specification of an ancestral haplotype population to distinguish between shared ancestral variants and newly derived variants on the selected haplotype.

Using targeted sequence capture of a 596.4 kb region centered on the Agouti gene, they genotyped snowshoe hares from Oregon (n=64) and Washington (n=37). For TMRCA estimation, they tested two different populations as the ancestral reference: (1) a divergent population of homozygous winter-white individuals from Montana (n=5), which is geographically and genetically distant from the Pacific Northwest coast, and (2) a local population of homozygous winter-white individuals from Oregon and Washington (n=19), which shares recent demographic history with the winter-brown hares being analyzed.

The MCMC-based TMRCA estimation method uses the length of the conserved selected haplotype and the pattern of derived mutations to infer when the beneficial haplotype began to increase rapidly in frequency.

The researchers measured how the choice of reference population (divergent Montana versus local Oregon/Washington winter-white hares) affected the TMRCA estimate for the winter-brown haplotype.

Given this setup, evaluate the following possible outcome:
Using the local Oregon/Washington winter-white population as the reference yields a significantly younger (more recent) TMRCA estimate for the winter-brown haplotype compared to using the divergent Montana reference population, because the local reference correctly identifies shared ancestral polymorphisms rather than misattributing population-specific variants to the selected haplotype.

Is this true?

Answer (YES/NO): NO